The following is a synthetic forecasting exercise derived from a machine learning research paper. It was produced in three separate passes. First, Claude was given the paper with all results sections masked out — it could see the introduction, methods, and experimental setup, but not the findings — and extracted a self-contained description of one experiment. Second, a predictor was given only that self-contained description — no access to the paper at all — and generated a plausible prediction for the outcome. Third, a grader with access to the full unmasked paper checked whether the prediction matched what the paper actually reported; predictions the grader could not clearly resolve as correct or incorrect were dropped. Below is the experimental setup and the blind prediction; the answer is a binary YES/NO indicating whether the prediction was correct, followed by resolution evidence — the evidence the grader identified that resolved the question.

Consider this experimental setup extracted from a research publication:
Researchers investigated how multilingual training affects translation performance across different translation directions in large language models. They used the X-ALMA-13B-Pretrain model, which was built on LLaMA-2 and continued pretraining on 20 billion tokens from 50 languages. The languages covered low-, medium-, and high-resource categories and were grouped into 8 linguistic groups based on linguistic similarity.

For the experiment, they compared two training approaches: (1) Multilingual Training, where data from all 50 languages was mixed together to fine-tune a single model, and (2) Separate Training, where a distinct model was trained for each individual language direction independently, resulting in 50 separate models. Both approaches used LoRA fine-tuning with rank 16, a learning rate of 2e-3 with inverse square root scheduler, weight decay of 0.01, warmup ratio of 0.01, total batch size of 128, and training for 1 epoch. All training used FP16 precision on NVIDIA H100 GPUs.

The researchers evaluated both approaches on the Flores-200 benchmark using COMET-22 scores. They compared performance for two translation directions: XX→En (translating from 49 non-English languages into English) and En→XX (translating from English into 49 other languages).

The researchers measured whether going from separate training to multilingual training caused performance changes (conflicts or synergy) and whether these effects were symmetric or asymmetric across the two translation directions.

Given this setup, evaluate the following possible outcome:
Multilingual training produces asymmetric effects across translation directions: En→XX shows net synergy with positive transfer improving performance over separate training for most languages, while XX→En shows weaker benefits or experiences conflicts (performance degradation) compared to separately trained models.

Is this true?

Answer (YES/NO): YES